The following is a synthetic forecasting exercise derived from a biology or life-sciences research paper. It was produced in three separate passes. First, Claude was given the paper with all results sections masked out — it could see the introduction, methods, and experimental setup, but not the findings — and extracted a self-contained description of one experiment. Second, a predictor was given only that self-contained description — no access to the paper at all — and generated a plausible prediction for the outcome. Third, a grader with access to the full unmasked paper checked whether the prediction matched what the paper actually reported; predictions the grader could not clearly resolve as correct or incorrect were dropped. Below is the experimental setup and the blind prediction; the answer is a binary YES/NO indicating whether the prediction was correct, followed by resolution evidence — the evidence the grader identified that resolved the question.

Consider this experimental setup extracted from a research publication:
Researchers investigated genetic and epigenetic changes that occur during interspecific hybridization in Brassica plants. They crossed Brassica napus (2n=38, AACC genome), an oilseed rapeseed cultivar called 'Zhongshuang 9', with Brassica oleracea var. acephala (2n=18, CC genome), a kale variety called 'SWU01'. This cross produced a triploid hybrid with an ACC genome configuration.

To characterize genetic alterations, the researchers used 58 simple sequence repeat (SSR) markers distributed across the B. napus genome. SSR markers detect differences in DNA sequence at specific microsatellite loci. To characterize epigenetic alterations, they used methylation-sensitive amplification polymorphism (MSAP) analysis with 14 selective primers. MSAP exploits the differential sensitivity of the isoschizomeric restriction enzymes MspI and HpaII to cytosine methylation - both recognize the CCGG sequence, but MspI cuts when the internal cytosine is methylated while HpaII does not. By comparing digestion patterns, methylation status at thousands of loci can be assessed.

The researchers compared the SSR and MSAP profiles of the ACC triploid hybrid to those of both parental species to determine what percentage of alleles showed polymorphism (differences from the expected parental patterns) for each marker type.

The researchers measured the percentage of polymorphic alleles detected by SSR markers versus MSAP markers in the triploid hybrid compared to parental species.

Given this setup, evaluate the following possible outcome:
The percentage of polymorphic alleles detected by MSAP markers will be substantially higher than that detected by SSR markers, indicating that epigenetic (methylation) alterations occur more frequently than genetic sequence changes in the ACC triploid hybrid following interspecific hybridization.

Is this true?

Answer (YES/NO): YES